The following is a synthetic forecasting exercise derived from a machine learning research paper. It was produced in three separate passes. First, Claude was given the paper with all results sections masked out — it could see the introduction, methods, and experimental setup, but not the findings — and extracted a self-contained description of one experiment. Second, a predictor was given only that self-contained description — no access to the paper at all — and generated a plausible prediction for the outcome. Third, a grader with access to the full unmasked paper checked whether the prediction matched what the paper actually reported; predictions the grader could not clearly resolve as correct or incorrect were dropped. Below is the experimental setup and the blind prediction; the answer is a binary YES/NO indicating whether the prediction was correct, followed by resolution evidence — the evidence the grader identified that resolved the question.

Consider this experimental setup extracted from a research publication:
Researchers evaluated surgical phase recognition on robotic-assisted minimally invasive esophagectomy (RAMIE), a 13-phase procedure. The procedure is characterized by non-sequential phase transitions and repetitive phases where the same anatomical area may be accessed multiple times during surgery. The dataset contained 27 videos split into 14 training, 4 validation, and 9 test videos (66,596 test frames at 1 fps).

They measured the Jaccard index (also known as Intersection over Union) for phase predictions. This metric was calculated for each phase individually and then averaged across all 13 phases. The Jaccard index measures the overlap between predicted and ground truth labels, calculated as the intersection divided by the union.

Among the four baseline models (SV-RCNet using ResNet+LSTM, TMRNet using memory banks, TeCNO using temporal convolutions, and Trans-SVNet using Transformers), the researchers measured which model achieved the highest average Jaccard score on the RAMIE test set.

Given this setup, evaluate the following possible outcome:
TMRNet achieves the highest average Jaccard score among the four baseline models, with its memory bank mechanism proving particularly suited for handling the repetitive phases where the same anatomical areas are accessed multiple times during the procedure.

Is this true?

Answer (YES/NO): NO